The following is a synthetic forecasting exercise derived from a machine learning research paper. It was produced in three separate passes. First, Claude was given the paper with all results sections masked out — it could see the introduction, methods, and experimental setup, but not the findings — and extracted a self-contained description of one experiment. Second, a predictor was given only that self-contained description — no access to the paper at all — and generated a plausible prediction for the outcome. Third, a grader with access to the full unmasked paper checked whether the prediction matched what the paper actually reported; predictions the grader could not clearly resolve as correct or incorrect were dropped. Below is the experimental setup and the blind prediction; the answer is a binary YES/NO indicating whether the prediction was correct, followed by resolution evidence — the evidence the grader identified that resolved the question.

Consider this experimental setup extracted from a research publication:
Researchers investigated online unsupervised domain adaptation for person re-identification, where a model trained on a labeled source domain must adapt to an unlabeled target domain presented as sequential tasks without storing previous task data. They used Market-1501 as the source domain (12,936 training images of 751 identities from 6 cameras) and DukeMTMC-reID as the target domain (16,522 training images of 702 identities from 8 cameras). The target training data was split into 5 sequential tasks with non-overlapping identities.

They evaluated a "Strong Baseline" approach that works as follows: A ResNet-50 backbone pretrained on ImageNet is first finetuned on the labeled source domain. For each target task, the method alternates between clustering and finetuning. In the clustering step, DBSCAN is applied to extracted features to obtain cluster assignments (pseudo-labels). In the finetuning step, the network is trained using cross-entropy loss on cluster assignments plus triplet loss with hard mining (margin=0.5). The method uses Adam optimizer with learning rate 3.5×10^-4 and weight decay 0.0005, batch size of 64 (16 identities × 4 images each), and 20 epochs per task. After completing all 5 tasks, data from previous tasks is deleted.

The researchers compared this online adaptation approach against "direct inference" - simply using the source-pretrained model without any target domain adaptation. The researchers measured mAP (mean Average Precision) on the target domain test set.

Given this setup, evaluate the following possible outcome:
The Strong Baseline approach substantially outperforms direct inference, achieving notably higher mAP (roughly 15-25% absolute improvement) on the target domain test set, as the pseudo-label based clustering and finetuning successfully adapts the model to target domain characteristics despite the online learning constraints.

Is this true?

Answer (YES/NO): NO